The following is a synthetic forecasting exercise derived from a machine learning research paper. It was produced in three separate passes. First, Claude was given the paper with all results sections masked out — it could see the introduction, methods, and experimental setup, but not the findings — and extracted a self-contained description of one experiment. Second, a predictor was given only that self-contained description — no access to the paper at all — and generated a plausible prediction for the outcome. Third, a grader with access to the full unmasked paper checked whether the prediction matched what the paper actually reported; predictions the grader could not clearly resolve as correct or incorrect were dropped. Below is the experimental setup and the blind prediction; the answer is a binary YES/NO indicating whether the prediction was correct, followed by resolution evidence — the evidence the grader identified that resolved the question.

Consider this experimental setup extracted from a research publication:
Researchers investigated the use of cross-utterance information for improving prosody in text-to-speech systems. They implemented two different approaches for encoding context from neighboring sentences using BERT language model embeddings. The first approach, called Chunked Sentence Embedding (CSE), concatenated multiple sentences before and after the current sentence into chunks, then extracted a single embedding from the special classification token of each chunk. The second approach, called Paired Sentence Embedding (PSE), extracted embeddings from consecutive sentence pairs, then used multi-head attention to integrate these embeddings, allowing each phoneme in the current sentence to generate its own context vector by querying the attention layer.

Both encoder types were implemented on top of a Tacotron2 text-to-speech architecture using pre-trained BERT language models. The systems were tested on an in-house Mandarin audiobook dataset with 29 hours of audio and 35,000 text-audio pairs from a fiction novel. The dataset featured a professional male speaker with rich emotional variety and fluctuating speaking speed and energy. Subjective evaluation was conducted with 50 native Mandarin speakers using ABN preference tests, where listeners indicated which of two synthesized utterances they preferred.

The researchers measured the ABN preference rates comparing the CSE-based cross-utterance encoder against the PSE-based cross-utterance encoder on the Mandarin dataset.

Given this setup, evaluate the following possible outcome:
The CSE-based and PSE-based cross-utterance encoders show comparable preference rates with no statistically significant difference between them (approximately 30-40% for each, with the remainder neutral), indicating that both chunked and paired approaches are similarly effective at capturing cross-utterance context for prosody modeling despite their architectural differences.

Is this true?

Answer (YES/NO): NO